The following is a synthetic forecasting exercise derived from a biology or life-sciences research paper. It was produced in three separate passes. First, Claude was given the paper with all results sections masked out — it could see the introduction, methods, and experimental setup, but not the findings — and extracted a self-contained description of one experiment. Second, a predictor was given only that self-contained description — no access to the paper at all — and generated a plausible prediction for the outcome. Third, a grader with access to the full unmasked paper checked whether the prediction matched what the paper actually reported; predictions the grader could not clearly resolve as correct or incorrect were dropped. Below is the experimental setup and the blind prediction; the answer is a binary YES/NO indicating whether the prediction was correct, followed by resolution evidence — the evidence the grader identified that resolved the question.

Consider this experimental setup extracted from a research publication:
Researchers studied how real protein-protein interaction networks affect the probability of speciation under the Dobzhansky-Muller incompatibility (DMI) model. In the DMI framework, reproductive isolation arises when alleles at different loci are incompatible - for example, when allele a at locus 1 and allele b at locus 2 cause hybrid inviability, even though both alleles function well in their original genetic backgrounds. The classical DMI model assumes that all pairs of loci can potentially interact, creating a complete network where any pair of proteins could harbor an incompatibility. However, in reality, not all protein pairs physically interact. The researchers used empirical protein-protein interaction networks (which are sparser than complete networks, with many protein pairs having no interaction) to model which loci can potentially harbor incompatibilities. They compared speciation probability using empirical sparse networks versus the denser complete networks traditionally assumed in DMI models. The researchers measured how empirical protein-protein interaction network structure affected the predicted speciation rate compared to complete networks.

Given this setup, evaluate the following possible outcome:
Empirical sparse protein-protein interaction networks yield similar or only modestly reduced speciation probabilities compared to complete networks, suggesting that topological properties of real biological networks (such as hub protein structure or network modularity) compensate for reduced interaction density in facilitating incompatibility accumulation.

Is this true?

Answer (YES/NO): NO